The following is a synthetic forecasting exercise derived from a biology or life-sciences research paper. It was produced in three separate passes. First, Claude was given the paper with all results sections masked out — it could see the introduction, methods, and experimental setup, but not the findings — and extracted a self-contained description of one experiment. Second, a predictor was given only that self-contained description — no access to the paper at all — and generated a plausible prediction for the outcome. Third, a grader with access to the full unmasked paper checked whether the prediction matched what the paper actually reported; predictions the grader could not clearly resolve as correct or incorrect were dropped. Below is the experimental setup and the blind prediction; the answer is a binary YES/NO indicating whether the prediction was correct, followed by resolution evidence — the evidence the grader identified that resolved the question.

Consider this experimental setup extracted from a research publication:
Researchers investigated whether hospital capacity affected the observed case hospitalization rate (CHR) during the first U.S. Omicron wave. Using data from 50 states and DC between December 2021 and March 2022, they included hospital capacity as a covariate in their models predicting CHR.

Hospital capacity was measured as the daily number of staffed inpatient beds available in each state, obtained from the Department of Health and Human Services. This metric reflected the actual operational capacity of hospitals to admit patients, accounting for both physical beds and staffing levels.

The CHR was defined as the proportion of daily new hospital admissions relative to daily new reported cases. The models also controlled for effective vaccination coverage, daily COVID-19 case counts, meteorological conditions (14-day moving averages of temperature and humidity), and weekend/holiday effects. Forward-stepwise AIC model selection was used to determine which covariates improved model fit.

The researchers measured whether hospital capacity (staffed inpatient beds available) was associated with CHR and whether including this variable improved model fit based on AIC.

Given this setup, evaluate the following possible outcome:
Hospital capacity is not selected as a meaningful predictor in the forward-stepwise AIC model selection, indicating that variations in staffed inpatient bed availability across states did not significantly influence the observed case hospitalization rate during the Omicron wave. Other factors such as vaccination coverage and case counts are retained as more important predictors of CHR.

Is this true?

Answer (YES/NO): NO